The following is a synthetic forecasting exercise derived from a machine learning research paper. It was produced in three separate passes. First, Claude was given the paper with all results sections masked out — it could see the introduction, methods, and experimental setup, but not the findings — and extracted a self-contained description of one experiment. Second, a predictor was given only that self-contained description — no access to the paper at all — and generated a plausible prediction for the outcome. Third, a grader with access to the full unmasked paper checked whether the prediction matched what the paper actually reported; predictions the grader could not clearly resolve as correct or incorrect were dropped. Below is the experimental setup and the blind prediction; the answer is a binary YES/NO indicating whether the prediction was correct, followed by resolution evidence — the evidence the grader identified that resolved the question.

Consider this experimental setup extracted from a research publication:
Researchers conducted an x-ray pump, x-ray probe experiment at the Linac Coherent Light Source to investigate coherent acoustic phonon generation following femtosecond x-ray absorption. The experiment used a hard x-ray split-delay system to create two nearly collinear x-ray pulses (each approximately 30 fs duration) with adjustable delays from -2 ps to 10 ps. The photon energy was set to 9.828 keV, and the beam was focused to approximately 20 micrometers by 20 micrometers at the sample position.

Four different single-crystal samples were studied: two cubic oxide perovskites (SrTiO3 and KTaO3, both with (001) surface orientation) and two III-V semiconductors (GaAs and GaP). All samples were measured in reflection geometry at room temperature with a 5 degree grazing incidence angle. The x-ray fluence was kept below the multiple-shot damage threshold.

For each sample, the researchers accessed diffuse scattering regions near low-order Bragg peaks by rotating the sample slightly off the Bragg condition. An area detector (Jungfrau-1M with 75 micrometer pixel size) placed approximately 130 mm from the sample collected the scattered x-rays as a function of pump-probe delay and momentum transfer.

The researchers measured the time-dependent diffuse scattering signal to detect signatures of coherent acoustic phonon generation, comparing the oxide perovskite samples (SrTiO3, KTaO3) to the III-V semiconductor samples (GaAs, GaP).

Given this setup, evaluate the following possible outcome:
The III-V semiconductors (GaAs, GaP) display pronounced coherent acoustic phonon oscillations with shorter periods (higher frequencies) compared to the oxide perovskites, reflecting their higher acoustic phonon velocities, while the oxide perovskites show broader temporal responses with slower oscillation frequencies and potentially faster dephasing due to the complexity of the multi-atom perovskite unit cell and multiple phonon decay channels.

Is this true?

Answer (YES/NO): NO